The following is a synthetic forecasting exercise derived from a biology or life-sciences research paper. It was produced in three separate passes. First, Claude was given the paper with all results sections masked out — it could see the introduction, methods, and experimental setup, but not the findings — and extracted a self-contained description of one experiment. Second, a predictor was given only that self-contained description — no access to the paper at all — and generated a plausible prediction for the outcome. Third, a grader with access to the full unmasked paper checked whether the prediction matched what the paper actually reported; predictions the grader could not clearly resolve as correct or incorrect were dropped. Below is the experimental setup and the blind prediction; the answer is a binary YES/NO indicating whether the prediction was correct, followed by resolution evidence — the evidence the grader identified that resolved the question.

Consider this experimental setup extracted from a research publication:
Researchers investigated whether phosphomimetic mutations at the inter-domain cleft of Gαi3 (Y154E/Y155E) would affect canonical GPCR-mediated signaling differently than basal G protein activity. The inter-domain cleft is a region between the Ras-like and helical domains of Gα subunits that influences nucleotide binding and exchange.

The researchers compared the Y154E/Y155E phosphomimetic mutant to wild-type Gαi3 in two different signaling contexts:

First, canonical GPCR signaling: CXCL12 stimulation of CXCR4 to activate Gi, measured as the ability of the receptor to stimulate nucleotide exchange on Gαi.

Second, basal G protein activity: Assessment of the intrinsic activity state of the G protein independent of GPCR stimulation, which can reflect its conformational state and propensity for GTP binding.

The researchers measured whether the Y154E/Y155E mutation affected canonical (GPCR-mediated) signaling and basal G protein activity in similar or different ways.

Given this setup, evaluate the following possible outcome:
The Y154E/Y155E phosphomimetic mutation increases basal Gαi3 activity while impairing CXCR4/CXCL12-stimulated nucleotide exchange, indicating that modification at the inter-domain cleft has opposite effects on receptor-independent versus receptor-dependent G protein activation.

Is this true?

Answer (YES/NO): YES